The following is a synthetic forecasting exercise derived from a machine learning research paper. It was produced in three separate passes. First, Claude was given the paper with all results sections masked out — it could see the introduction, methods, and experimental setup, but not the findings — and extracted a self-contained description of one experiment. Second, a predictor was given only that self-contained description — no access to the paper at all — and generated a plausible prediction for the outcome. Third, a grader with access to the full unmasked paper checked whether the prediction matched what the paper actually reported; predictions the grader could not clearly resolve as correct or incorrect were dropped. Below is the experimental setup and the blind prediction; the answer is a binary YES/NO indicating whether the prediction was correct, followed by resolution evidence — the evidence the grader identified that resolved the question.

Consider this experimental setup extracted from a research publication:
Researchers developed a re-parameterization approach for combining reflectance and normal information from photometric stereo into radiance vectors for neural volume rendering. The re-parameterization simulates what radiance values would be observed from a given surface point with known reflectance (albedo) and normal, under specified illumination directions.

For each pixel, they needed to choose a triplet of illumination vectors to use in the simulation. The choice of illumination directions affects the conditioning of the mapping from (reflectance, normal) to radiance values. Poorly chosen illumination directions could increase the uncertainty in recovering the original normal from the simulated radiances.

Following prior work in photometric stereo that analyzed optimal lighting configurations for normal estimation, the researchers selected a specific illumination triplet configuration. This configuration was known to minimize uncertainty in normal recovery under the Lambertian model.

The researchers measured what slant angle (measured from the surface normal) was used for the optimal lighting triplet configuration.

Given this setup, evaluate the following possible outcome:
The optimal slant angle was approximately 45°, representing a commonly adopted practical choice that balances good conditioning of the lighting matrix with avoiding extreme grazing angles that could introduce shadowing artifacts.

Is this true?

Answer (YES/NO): NO